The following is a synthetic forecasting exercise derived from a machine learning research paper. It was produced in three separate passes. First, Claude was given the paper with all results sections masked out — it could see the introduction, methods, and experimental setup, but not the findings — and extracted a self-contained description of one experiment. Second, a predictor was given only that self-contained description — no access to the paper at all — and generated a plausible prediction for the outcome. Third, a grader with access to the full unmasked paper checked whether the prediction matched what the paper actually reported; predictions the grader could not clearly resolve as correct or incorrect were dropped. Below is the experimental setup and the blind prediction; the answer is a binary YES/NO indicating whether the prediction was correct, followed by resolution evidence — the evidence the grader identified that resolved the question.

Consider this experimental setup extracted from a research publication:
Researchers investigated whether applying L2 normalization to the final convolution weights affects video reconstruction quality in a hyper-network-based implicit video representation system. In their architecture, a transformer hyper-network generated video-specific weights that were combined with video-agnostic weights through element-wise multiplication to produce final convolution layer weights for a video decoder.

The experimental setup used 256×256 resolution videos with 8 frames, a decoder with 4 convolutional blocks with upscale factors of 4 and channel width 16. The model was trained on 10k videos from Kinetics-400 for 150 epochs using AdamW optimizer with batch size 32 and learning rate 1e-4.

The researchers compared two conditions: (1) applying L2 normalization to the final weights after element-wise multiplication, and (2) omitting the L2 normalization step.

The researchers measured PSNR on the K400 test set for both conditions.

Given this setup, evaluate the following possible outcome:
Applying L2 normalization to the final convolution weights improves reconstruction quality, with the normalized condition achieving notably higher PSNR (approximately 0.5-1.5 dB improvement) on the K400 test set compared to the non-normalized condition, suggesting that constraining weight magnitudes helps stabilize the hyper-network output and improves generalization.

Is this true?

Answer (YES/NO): NO